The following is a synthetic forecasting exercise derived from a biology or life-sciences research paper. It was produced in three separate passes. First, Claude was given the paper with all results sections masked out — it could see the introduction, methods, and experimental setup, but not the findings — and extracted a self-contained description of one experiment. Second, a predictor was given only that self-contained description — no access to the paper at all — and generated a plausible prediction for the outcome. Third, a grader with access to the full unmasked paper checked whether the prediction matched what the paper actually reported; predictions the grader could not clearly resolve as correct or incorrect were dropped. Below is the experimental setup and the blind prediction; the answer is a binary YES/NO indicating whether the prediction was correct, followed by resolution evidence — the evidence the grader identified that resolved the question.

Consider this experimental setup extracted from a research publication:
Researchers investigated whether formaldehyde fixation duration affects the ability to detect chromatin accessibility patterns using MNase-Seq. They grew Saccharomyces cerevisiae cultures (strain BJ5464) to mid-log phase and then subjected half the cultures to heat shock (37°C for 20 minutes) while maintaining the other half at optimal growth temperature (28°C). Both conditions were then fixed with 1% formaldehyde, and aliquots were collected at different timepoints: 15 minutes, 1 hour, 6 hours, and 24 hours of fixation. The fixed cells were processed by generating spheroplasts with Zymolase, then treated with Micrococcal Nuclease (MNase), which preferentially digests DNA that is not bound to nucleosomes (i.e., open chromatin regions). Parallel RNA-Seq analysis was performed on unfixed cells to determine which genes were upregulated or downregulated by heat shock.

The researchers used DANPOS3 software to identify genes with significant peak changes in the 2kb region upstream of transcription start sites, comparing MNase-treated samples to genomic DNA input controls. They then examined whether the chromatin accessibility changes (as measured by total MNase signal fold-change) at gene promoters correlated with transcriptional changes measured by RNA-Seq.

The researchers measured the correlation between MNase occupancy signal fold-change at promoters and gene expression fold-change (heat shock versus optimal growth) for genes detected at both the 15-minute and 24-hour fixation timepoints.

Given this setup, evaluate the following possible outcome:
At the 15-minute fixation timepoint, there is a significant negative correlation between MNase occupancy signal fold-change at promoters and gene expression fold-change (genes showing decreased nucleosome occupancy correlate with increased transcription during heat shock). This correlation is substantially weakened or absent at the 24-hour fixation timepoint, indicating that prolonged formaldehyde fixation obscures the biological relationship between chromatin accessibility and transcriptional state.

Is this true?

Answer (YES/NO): NO